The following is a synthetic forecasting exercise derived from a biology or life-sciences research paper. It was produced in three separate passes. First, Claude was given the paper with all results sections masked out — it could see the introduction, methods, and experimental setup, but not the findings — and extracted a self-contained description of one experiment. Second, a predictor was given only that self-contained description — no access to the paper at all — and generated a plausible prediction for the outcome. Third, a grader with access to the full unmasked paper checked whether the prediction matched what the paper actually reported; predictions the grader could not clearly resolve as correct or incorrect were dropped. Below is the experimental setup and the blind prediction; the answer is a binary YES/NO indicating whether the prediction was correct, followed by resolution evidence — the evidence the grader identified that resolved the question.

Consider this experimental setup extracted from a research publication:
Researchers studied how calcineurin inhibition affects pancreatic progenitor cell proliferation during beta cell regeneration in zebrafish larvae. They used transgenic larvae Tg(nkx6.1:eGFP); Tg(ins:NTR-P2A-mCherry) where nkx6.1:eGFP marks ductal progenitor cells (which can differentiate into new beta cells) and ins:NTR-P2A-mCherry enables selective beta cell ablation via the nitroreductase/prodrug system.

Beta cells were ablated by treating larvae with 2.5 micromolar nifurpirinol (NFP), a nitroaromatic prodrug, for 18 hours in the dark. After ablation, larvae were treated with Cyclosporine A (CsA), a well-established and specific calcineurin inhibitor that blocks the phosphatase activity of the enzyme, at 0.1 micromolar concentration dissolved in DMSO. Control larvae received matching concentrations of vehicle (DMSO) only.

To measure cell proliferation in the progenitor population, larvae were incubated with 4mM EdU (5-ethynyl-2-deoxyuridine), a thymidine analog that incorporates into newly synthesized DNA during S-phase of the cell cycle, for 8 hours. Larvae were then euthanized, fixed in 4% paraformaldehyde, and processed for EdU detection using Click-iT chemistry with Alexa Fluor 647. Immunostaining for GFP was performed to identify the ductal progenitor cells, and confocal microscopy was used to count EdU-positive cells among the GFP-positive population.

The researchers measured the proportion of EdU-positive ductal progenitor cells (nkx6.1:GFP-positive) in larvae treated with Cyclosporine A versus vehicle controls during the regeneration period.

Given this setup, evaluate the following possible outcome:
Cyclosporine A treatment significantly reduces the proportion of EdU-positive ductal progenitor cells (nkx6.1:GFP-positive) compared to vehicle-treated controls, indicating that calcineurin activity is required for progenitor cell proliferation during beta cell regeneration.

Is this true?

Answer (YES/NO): NO